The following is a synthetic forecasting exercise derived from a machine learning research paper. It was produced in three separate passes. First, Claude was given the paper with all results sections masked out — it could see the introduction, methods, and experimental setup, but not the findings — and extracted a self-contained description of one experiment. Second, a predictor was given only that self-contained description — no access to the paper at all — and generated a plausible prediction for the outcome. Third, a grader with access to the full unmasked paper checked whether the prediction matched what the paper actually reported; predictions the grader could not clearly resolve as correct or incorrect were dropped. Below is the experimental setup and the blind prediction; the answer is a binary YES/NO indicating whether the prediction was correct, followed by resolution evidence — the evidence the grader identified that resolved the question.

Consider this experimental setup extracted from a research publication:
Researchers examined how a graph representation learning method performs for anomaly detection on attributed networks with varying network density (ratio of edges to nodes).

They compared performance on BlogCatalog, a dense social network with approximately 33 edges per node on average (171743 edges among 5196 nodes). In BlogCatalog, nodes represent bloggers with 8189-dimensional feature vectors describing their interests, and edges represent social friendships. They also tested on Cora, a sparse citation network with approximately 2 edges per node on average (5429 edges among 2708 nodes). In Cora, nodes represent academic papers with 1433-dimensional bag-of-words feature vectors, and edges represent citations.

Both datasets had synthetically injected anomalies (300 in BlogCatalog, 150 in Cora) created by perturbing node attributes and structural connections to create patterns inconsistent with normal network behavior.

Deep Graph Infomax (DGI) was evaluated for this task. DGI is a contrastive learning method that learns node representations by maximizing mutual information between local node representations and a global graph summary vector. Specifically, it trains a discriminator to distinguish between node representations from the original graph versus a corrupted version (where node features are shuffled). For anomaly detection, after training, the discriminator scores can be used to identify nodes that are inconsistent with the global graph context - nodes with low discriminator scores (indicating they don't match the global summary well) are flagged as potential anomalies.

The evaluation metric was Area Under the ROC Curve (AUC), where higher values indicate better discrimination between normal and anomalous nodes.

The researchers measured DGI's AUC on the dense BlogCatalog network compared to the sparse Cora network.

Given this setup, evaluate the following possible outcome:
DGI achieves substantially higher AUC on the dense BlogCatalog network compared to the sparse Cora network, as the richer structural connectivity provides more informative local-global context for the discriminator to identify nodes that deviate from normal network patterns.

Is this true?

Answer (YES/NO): NO